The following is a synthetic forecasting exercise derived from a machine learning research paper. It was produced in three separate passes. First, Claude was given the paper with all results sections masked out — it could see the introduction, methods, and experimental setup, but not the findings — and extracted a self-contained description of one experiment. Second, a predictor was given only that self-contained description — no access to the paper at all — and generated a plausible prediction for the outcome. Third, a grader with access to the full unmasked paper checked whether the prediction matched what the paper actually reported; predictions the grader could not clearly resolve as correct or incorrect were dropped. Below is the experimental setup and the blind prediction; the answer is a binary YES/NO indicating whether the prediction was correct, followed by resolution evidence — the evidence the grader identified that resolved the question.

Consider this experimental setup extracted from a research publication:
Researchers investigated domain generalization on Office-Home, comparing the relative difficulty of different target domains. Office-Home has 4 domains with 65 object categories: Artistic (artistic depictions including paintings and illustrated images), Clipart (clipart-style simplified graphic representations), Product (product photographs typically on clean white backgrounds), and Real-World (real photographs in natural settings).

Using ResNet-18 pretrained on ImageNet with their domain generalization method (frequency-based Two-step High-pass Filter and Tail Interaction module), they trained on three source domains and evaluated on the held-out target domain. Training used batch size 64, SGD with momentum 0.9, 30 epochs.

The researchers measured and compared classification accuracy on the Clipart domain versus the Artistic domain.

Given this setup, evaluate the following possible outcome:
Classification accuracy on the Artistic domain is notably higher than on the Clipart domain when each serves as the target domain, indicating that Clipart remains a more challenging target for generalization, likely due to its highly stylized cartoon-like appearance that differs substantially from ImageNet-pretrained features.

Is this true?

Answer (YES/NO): YES